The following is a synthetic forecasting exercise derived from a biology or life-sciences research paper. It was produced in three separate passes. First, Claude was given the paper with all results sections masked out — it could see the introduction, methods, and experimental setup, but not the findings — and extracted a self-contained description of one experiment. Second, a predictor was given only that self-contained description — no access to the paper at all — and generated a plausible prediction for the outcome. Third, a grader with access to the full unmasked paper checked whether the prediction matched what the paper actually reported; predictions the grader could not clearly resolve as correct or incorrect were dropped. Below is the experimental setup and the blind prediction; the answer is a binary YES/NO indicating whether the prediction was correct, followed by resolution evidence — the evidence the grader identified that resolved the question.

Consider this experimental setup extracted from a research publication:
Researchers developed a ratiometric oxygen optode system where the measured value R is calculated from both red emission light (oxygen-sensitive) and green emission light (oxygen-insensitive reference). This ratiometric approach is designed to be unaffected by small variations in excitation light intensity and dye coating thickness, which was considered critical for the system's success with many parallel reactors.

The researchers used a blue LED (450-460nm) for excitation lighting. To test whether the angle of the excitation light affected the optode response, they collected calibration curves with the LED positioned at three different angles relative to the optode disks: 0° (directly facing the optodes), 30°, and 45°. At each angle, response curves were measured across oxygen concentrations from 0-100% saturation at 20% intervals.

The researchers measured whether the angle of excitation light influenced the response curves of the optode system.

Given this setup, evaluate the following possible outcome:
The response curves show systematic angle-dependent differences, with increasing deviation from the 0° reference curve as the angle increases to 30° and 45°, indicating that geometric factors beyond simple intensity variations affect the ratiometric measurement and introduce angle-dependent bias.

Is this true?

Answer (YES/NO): NO